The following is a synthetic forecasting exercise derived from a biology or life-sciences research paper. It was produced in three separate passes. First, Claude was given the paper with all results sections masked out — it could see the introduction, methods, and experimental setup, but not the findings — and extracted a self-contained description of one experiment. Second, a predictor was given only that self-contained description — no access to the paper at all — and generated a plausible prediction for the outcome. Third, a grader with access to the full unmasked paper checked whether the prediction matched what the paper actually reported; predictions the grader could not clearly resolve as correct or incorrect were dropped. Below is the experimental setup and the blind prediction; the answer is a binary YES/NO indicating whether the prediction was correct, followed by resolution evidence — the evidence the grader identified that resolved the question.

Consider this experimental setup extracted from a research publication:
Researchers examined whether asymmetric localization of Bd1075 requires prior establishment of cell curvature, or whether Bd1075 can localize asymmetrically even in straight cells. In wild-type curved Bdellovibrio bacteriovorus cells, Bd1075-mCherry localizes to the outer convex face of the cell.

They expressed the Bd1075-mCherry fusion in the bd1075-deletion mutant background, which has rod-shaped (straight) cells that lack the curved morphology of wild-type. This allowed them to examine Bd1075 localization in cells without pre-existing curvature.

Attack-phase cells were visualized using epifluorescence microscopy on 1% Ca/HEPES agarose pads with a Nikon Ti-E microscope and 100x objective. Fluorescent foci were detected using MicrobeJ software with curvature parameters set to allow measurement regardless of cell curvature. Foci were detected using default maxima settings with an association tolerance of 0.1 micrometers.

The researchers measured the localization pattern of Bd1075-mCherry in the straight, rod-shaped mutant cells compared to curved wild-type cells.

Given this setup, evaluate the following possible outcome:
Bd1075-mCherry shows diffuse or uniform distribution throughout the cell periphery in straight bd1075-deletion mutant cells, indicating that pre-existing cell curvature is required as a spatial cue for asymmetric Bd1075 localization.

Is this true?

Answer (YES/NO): NO